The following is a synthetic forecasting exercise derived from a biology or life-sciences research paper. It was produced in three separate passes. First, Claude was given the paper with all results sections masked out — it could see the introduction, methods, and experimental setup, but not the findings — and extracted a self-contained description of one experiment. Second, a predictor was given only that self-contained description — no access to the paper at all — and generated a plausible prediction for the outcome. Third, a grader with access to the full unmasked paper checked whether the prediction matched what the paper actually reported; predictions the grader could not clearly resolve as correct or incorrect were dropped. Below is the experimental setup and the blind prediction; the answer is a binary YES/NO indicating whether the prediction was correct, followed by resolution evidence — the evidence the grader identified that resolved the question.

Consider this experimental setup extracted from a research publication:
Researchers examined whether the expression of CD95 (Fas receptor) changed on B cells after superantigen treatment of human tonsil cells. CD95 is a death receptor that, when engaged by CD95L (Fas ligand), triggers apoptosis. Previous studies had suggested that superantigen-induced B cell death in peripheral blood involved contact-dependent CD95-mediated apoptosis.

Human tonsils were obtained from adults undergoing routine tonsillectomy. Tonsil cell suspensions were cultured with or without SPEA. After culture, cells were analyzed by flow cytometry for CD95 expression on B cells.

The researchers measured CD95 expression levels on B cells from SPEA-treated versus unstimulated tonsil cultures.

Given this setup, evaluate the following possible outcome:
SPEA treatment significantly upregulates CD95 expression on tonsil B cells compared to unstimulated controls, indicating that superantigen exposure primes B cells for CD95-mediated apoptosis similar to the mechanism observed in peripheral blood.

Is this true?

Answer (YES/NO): YES